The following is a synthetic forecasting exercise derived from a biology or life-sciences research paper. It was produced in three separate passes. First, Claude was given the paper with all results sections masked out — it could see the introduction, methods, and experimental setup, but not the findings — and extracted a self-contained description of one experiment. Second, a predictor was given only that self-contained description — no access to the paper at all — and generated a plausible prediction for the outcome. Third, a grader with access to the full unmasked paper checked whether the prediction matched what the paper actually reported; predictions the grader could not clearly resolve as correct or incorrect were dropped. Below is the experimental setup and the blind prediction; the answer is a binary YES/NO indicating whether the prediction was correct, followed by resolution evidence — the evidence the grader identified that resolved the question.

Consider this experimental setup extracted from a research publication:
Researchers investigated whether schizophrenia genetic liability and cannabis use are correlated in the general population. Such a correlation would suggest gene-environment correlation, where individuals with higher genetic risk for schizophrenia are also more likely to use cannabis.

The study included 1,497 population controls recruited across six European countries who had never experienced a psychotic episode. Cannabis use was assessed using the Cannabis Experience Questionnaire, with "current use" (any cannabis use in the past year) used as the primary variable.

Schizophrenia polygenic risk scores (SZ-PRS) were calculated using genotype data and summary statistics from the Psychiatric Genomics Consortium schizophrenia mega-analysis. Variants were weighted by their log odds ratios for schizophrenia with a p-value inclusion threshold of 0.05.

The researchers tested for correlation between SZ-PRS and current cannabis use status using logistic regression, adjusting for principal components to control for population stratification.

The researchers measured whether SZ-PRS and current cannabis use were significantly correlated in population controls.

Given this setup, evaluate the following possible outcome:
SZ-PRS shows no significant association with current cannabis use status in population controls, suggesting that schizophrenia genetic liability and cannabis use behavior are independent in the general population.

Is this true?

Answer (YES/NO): YES